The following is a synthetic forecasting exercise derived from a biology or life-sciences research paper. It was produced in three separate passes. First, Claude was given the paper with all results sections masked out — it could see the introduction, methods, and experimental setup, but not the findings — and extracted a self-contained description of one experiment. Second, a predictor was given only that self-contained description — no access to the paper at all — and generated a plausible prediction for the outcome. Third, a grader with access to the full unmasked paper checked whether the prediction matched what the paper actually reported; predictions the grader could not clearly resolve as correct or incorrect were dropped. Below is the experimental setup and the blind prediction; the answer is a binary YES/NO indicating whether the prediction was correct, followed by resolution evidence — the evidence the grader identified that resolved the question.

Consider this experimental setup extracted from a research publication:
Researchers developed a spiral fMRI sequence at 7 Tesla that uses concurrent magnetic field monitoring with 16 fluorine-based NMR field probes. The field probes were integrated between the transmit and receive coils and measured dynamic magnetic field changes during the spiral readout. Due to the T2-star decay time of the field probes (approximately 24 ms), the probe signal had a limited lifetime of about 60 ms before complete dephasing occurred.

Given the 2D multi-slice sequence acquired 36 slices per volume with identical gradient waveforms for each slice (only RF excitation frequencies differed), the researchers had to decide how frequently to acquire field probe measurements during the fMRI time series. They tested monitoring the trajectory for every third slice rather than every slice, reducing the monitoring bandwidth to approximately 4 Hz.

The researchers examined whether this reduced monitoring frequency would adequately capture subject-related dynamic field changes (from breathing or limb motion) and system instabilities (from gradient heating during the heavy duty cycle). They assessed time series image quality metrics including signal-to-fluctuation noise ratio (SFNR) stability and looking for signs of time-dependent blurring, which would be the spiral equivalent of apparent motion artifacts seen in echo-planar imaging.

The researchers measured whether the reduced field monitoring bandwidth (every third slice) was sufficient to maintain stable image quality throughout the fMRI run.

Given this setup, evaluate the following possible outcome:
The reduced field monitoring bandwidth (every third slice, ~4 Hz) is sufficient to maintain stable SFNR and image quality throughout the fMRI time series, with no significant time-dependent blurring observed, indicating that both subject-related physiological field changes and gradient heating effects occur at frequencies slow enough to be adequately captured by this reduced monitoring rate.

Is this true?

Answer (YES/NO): YES